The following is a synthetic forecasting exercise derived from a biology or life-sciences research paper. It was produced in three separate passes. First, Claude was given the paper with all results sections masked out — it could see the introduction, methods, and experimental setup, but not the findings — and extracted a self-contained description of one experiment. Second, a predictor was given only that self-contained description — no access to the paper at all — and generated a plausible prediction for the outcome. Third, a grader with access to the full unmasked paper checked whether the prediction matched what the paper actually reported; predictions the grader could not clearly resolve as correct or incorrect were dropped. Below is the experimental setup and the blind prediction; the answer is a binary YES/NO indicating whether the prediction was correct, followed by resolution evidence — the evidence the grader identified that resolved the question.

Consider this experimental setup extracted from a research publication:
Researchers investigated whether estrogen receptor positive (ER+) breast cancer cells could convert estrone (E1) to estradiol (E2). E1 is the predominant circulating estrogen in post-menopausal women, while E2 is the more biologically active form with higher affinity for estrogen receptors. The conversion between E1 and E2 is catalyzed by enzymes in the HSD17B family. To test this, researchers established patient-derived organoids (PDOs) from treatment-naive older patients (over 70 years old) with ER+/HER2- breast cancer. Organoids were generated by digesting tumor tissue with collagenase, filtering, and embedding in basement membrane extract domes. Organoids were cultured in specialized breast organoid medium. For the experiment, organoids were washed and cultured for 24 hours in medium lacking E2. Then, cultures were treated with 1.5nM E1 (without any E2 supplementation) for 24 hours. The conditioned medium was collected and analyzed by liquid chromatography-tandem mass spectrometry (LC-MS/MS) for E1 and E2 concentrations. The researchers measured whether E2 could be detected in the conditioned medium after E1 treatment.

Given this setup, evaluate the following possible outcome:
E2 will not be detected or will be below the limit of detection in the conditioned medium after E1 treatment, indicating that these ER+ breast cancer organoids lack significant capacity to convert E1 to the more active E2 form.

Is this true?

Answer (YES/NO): NO